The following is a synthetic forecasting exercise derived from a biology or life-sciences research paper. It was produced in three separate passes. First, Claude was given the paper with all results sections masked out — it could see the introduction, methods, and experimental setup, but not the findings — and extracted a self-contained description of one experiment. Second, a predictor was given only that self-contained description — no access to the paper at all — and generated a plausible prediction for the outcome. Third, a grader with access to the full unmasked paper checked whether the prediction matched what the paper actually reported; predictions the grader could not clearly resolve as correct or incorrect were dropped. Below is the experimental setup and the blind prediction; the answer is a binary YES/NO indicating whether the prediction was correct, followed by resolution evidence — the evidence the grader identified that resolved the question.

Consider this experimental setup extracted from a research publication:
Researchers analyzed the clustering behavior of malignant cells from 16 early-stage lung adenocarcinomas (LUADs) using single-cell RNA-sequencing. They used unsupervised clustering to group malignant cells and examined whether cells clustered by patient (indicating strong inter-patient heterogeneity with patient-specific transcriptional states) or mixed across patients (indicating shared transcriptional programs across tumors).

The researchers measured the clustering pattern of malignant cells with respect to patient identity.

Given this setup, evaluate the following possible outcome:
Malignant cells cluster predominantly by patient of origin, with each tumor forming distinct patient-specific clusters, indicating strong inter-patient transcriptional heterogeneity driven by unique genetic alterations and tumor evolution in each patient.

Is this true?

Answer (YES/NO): YES